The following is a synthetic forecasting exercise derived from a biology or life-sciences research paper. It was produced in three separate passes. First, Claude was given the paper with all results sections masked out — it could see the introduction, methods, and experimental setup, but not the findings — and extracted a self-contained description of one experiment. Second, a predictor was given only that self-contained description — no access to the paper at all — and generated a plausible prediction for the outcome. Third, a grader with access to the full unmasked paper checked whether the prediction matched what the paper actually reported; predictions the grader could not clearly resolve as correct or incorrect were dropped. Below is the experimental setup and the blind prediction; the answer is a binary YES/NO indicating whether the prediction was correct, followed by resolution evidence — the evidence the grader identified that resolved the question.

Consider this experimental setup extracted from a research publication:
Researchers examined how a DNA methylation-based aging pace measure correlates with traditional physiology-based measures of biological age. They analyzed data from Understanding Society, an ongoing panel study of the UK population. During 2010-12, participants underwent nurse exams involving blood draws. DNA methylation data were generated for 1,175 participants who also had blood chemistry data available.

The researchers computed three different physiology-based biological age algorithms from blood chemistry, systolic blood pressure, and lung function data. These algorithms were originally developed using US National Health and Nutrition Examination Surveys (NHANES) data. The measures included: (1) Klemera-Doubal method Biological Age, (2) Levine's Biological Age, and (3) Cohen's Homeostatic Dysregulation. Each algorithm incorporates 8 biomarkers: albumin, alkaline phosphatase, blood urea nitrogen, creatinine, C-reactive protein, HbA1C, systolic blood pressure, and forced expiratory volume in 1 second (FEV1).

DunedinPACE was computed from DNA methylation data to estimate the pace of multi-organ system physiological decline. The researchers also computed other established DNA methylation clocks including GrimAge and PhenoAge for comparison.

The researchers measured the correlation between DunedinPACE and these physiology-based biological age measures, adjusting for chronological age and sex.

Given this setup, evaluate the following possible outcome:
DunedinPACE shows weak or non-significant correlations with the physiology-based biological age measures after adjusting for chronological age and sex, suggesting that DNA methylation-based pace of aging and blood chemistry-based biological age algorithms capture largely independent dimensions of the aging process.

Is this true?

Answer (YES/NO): NO